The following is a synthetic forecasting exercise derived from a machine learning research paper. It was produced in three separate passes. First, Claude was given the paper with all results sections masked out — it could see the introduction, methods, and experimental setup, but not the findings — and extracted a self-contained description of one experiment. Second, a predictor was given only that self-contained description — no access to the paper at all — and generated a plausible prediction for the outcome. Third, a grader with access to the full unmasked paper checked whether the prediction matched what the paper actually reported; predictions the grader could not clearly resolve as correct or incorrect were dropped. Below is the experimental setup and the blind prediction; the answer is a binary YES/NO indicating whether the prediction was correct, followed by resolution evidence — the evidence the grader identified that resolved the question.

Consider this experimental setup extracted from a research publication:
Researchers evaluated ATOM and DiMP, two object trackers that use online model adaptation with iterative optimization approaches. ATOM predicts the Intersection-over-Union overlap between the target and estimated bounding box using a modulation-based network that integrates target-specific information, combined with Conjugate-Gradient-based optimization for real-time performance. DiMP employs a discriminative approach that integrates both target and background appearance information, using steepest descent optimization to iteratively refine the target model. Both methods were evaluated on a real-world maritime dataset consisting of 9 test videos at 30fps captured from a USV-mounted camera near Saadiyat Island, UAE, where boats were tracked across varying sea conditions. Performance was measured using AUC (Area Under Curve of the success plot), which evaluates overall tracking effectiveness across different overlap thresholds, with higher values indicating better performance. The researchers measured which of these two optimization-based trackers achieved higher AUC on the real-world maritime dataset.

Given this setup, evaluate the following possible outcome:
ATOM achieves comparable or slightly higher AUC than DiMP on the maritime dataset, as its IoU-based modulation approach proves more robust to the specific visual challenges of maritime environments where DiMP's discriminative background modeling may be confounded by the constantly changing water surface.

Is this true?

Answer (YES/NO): NO